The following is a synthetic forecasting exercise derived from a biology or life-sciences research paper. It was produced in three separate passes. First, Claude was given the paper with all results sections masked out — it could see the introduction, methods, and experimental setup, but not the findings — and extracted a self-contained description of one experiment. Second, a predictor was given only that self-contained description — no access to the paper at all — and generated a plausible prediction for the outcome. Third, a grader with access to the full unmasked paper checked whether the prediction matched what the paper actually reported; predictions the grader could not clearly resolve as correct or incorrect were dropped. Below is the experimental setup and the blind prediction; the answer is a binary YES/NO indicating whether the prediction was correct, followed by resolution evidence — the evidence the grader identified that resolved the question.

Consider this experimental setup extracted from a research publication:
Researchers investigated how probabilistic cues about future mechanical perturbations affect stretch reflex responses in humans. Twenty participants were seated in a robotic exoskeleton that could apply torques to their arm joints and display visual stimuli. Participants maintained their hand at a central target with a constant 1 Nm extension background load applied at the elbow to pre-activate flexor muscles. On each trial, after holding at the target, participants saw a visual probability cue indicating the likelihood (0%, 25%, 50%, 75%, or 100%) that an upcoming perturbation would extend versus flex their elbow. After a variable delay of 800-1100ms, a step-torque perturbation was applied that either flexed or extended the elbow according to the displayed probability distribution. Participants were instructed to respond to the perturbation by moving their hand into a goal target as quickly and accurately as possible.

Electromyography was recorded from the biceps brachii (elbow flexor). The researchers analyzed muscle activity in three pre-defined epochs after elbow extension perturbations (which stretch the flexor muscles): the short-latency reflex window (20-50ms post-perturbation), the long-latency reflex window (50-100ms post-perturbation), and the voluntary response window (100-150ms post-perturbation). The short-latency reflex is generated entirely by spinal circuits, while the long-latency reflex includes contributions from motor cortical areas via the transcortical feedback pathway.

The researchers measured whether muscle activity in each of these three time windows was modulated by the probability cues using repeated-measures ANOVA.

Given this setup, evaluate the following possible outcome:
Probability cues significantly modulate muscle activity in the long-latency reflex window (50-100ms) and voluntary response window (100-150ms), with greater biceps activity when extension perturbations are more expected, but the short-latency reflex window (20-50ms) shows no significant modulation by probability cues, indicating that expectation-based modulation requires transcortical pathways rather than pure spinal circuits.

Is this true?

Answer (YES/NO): YES